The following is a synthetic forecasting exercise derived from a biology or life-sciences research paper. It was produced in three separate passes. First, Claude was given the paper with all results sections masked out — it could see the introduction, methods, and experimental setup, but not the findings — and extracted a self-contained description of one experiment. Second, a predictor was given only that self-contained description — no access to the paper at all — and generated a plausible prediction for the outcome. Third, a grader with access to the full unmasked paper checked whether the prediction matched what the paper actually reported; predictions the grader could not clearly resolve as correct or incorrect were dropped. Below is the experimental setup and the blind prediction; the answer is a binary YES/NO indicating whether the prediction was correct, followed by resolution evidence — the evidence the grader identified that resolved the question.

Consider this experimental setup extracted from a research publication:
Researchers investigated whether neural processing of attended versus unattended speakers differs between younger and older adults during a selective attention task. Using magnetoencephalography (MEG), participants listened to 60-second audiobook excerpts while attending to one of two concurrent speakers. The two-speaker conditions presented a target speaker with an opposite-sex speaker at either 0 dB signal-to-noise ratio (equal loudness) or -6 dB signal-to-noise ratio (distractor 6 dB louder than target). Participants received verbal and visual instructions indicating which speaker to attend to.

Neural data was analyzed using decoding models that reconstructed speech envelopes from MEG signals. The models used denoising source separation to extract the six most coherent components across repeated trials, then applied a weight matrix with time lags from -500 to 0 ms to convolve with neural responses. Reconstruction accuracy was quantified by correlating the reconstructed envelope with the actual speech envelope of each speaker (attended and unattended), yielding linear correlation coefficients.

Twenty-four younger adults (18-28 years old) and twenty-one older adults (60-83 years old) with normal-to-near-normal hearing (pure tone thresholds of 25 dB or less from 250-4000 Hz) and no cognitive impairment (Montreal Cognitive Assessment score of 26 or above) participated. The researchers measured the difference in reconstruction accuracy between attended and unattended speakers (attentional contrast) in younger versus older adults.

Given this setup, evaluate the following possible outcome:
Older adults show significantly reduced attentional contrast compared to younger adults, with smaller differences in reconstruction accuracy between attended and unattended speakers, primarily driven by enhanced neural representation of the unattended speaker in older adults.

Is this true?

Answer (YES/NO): NO